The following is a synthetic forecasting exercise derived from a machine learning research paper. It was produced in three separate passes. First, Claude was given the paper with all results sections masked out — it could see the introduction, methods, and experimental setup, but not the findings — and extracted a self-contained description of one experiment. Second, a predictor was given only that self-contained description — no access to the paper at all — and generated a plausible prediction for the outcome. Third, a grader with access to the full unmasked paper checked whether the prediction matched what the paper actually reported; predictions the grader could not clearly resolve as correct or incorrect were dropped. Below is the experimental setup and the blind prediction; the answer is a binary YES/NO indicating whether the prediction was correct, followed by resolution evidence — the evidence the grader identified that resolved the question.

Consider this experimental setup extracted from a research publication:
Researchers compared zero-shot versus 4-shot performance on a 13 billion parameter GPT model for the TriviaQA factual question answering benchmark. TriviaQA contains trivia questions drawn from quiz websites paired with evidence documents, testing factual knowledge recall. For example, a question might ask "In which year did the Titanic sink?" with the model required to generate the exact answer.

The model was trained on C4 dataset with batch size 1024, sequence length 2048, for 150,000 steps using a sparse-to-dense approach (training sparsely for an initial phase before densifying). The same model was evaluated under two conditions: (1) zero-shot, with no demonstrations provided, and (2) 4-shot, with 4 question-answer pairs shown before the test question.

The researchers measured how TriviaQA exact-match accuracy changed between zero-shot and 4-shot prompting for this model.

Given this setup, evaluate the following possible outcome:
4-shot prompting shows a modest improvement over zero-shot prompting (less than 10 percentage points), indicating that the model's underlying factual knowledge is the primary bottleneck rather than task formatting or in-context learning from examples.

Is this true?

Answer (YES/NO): YES